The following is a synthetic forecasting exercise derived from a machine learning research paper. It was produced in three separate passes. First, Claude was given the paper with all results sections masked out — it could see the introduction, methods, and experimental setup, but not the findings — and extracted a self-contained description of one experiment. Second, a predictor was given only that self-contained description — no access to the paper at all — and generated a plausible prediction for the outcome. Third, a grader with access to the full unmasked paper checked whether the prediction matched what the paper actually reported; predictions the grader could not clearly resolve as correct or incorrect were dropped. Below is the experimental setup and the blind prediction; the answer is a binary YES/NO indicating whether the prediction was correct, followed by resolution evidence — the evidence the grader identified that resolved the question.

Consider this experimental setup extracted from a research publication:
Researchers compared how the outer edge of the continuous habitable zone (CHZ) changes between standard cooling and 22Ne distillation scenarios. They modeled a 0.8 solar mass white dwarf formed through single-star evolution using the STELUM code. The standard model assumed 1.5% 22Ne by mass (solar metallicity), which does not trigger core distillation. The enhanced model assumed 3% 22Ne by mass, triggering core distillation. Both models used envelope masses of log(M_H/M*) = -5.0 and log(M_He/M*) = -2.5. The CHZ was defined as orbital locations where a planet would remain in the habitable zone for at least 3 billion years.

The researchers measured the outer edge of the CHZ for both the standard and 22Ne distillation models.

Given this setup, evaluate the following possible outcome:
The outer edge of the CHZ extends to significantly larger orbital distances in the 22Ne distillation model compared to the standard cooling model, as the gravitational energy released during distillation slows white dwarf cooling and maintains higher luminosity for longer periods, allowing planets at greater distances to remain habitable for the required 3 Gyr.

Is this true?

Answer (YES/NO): YES